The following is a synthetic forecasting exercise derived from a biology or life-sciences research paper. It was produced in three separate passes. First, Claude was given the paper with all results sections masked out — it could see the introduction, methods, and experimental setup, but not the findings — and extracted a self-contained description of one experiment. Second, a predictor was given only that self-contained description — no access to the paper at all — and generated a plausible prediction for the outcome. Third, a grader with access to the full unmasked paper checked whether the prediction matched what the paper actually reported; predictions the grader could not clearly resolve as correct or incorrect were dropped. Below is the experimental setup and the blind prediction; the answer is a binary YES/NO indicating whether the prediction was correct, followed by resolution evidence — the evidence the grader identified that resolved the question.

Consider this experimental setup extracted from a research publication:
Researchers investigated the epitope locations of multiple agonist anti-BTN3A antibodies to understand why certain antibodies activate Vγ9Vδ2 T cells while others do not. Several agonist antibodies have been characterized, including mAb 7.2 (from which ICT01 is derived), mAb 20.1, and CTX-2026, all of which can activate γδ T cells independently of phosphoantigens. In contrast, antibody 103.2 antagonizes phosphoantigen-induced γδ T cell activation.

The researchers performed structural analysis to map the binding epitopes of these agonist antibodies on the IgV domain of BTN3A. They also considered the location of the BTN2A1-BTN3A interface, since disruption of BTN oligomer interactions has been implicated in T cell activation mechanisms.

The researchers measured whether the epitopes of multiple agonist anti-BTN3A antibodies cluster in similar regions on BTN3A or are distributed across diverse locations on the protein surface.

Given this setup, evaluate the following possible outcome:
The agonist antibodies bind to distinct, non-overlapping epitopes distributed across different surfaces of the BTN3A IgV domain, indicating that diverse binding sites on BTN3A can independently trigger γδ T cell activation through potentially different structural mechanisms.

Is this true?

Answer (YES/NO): NO